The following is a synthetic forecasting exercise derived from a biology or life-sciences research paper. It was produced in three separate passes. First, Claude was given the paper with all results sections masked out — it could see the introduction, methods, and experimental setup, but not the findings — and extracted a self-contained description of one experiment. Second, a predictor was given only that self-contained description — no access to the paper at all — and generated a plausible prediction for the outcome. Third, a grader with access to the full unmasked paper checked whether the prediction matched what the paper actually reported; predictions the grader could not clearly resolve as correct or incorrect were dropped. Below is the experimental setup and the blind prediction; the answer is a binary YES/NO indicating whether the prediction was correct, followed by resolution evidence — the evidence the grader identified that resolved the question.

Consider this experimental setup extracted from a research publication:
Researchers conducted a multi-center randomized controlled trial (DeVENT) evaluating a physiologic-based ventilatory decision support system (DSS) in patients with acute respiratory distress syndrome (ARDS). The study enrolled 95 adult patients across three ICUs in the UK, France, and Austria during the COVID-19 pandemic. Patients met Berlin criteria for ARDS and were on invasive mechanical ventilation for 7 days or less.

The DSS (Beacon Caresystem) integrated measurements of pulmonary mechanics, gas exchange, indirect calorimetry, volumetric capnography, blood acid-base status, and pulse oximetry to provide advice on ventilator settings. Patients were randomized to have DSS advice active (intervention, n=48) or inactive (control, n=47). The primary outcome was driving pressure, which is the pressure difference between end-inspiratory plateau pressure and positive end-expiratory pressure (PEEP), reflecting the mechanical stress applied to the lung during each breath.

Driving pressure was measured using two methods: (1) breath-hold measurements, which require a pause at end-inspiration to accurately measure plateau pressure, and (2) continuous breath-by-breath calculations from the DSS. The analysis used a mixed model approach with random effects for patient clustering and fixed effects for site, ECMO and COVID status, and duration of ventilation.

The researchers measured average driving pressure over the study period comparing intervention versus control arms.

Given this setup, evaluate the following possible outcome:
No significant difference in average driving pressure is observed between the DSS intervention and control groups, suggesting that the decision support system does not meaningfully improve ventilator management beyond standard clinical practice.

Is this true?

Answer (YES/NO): NO